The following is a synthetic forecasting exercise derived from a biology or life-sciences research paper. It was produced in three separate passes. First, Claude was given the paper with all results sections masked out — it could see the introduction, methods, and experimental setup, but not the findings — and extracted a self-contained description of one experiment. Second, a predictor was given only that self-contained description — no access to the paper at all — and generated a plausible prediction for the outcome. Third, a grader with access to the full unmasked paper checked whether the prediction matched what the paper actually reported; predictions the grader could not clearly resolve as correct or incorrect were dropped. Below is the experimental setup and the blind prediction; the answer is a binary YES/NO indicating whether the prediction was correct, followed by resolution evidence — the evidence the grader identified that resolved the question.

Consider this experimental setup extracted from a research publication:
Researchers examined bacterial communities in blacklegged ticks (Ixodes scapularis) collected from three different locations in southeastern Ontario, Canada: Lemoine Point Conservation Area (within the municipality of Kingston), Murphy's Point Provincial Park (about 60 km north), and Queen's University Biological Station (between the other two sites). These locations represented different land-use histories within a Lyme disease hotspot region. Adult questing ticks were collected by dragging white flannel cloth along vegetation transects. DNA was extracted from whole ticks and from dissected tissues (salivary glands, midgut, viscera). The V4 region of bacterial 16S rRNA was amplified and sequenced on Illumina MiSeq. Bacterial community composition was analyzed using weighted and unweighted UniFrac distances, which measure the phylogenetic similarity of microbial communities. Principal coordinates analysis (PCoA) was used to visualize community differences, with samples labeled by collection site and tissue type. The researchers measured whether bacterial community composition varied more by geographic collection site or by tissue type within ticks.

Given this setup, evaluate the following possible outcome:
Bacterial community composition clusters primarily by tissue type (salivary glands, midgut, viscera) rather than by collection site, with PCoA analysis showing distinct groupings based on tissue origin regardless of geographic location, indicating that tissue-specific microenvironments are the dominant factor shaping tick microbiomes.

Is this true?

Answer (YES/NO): NO